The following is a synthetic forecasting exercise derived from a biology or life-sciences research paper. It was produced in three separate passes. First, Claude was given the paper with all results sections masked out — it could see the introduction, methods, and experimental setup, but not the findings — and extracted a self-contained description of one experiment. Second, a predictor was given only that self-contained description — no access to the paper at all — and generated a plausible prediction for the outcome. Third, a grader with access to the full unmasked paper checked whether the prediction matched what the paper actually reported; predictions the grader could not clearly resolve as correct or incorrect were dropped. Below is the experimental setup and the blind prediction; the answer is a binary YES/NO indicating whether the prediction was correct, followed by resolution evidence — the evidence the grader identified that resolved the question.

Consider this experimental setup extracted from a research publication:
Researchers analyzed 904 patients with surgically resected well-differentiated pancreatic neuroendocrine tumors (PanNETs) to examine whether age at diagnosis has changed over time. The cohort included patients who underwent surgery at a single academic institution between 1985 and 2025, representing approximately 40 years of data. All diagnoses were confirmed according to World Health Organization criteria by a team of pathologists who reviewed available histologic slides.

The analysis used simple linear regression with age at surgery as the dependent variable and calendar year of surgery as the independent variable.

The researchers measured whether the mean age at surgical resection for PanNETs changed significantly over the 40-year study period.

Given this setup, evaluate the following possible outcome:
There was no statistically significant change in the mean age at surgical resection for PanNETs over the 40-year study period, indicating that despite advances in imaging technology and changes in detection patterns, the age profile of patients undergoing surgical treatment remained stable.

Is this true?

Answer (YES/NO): NO